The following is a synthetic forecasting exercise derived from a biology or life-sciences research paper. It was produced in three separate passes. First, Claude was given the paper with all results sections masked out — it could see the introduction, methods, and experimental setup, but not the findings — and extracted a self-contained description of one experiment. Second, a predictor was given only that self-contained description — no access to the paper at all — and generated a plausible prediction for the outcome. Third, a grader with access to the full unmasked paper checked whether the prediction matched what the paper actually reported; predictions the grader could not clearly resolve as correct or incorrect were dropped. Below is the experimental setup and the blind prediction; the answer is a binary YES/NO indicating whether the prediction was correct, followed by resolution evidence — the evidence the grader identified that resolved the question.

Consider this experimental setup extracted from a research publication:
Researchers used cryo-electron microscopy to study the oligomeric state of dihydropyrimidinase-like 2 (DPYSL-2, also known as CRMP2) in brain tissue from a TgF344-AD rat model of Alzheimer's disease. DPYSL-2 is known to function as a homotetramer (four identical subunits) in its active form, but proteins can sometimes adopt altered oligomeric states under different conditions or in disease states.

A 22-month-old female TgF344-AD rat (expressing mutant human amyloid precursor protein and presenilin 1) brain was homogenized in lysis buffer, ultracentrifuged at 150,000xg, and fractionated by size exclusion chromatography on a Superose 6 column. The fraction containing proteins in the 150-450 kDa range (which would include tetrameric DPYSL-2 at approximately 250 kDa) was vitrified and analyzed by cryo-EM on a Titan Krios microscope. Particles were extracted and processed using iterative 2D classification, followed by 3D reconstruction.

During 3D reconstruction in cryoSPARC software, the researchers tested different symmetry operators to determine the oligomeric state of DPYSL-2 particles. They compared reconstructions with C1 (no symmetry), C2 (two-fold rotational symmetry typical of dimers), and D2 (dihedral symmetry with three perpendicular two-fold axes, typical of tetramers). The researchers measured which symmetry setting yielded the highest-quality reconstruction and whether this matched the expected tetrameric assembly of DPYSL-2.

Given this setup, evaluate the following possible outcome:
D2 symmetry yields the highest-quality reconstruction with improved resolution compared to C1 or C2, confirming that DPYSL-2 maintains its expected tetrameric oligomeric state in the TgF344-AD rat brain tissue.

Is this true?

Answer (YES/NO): YES